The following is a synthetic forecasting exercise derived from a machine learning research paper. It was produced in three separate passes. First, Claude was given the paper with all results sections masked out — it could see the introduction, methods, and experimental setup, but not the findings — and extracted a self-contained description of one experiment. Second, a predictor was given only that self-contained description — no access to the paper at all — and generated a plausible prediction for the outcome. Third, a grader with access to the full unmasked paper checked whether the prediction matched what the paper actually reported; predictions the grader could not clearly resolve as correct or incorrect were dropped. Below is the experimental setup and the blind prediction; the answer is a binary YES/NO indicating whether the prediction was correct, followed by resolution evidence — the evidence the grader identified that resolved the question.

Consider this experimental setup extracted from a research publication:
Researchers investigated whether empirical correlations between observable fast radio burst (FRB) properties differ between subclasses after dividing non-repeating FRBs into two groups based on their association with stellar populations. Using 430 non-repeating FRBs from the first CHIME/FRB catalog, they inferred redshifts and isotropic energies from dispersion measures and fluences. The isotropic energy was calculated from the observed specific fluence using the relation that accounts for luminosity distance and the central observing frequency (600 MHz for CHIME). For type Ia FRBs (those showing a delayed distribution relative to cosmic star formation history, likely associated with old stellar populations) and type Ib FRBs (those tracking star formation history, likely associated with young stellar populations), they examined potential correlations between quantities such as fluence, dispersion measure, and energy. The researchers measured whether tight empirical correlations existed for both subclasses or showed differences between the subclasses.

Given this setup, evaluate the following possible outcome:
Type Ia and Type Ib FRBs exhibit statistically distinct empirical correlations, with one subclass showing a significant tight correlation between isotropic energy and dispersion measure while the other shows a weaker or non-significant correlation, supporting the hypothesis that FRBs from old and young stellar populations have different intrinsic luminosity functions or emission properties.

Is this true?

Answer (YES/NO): YES